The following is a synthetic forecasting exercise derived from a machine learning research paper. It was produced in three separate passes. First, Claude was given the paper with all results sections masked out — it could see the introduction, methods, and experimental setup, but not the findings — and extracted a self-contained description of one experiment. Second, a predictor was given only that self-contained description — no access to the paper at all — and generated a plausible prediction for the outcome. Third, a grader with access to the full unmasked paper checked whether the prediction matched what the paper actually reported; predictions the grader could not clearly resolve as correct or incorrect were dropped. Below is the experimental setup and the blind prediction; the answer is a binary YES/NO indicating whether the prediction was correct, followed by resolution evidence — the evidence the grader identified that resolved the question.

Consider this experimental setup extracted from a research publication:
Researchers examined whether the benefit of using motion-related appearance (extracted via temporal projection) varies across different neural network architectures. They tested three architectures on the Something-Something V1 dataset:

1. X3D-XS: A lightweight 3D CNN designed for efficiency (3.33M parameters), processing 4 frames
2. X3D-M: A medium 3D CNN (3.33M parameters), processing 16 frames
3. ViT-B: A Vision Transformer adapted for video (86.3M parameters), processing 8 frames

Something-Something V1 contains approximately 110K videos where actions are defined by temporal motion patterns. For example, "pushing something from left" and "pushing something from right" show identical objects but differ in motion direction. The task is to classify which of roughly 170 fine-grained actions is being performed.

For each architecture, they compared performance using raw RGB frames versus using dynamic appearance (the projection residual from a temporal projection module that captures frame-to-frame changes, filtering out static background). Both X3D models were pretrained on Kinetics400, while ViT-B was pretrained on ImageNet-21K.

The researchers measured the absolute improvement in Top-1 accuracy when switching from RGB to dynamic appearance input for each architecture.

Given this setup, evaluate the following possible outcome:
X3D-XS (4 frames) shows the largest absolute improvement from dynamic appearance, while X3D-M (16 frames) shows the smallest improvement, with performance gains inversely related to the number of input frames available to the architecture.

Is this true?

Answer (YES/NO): NO